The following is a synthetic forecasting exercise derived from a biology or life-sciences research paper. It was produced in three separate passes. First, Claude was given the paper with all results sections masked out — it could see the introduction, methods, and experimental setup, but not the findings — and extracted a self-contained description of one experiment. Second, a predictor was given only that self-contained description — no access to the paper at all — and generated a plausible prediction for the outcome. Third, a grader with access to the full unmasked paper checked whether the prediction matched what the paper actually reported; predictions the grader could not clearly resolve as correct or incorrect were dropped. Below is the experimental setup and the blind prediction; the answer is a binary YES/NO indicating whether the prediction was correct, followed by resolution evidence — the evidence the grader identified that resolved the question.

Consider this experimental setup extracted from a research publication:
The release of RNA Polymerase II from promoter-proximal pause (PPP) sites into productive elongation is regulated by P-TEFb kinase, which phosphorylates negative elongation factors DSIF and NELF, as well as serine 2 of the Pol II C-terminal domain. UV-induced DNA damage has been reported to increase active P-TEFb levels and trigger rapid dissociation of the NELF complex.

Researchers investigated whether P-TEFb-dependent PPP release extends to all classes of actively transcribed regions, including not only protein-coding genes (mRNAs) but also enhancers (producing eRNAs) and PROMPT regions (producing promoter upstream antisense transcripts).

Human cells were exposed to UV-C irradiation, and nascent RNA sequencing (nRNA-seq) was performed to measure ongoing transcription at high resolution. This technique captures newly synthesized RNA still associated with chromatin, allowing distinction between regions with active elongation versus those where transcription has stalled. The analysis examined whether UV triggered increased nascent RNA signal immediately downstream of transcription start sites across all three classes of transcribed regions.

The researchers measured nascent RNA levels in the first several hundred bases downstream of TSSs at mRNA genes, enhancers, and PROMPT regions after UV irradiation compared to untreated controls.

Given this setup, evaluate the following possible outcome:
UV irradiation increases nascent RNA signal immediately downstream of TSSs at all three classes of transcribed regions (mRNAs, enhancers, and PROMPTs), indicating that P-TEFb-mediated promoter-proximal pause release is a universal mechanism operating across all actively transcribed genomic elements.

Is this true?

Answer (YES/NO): YES